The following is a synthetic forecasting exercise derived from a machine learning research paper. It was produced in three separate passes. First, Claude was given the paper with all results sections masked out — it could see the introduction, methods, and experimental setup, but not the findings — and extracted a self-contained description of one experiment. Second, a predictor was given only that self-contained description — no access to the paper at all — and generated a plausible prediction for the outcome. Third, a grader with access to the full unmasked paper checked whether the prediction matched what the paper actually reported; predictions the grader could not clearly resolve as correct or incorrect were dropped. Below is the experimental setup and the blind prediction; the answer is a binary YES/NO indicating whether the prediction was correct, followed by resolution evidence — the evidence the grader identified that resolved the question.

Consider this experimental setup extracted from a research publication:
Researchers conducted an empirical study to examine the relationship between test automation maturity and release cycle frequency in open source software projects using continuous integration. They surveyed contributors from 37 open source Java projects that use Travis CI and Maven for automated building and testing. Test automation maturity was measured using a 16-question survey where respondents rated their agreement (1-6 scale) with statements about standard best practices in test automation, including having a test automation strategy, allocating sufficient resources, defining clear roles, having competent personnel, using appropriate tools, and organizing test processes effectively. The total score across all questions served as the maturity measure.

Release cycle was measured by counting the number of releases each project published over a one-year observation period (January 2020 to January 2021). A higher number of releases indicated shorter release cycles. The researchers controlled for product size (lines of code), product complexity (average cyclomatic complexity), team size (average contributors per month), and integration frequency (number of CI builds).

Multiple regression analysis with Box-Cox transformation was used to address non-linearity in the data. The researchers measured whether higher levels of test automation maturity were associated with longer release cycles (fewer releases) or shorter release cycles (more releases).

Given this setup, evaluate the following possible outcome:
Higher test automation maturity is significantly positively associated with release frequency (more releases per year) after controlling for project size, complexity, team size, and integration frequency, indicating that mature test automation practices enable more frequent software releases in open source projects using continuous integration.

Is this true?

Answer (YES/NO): YES